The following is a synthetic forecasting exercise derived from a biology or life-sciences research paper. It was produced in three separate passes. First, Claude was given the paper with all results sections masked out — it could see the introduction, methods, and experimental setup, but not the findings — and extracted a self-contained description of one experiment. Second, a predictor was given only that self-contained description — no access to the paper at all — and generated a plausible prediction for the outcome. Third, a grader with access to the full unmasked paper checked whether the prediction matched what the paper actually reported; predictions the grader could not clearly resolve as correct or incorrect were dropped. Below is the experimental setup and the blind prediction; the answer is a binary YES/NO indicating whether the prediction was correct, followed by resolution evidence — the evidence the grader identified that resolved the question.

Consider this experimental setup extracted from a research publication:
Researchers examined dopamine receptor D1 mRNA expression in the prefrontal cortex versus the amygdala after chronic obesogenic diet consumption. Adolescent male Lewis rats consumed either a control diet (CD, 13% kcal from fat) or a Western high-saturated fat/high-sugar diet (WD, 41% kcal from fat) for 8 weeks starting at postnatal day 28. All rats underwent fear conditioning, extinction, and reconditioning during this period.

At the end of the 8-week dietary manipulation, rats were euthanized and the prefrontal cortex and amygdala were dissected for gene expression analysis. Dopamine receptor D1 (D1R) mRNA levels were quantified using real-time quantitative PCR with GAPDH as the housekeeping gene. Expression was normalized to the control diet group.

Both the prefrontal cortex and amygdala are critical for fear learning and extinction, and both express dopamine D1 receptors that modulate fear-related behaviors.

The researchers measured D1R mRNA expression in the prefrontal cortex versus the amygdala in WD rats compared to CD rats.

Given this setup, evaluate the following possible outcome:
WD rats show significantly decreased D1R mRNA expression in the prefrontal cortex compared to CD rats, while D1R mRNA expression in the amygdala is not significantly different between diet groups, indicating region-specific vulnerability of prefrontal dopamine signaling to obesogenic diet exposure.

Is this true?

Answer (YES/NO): YES